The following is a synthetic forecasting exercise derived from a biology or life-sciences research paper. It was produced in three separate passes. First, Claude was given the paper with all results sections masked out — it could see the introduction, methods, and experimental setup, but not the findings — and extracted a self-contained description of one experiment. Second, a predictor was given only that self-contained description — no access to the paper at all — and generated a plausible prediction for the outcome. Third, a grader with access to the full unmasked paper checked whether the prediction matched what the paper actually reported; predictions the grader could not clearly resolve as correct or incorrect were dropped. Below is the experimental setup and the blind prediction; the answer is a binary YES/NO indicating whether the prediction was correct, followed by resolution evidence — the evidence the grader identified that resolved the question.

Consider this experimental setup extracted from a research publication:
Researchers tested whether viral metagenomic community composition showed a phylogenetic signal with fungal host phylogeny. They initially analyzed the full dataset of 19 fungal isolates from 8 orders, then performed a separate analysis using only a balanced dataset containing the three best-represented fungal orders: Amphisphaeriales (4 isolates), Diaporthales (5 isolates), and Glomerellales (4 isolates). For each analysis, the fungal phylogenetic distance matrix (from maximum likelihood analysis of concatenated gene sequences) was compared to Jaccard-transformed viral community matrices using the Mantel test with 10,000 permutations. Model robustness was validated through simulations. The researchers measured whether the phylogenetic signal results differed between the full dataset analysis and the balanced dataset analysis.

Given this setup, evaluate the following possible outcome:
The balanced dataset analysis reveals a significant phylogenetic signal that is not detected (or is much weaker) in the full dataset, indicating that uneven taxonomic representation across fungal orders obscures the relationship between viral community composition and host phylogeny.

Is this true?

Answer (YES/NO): YES